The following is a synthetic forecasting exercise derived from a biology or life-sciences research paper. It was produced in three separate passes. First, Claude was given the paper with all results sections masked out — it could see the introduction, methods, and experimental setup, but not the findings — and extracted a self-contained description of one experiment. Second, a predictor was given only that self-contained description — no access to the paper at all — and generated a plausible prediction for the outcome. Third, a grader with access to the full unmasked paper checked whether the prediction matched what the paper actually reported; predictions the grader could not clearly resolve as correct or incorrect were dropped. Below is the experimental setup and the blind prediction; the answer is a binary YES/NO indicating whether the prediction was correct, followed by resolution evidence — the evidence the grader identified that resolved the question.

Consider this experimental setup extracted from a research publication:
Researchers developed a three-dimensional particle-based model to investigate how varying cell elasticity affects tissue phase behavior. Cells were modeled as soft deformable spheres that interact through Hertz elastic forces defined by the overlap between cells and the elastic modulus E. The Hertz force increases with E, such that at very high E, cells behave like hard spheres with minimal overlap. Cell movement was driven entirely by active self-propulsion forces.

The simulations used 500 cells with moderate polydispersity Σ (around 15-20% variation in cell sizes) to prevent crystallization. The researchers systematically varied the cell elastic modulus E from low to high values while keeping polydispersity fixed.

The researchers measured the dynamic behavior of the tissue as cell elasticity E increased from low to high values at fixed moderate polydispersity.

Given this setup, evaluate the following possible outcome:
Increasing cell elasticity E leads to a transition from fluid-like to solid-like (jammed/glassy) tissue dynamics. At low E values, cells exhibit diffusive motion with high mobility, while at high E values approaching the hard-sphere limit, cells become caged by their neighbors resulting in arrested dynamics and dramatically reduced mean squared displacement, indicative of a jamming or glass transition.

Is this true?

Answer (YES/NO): YES